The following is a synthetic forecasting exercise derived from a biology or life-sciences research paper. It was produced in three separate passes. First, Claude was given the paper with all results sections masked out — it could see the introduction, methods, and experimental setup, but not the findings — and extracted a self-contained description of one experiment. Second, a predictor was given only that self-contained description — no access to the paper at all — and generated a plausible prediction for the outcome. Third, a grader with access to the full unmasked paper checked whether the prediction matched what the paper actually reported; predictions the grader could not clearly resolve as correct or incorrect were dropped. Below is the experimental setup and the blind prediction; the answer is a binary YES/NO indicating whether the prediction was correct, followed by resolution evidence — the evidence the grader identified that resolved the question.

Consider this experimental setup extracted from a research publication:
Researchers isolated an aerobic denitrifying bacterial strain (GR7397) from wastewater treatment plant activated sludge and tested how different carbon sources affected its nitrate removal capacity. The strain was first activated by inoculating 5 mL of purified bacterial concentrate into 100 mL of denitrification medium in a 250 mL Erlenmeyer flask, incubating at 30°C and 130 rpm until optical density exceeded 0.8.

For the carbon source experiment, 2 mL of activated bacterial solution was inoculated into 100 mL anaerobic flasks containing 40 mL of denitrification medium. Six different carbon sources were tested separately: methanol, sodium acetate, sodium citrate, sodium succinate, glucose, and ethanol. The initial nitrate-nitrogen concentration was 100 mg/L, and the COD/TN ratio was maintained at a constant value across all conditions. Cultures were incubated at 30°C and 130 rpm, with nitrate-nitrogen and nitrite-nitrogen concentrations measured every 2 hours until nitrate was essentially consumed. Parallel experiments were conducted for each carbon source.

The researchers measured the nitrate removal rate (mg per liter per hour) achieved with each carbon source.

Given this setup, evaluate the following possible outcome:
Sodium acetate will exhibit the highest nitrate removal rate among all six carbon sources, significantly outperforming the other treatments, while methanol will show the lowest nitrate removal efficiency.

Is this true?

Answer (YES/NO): YES